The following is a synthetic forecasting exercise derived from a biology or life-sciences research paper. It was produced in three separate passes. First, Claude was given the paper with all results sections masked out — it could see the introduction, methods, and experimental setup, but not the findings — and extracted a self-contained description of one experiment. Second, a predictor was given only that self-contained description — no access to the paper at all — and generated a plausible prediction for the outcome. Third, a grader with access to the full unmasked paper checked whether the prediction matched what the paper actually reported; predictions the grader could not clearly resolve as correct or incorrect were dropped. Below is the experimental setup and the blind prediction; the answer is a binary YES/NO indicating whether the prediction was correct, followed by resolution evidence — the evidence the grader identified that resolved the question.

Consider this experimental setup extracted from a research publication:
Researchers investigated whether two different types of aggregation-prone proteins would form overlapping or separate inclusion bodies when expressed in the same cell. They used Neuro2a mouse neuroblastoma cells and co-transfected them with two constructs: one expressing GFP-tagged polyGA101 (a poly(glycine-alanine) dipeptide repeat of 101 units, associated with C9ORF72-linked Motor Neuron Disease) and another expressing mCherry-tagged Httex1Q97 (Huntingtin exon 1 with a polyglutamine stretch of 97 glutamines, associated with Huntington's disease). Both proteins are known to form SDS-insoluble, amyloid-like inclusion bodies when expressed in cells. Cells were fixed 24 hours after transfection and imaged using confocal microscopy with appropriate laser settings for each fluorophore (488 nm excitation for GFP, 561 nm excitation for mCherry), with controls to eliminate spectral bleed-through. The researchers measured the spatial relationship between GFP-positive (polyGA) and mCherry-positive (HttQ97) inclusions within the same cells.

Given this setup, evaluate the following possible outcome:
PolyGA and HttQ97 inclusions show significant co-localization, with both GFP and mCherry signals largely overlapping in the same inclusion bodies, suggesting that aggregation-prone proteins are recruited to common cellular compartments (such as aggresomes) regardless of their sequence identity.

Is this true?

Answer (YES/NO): NO